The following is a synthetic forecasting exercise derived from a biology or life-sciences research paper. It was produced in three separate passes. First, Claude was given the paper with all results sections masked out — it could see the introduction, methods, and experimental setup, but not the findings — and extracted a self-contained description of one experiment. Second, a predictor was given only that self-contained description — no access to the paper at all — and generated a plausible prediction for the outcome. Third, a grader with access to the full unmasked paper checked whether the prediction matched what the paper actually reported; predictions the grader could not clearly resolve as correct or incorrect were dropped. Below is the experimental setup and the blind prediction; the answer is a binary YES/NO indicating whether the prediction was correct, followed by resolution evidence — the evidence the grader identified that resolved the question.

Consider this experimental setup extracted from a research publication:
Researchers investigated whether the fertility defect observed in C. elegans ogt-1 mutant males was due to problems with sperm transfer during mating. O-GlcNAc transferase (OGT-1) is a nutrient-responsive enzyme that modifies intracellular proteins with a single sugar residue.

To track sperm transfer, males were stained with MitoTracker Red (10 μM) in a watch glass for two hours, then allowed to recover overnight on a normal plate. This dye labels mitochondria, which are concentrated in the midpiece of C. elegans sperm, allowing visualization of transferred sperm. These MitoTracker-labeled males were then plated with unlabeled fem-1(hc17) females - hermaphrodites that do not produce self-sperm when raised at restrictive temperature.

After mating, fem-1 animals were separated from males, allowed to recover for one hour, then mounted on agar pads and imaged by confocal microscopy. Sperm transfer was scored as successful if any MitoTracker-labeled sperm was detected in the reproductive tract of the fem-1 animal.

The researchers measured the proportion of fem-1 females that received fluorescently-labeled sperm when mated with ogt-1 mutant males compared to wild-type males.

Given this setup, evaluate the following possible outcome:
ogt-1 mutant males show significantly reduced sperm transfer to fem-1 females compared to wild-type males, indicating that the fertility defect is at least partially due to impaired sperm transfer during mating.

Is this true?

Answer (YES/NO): YES